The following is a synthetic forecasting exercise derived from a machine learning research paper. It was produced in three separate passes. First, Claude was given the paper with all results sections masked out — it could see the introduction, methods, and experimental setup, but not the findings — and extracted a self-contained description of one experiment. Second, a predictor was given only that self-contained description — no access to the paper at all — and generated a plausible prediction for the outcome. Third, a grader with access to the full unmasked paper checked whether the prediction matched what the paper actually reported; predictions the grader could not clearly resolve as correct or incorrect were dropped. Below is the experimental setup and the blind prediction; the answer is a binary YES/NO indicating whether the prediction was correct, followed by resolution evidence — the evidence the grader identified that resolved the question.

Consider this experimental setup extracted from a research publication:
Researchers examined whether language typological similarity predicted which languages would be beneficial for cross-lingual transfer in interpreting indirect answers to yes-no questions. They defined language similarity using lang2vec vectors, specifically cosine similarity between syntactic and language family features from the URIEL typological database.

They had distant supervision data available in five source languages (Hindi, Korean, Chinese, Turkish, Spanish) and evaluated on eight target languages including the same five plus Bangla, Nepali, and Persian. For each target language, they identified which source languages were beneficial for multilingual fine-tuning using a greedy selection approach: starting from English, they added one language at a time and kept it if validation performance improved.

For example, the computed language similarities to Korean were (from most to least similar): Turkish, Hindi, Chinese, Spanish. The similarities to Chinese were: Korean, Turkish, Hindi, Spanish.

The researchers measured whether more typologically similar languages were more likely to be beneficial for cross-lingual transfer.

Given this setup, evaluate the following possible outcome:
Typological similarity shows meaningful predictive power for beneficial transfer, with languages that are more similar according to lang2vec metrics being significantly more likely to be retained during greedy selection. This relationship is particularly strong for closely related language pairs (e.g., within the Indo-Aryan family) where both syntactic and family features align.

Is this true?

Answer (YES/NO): NO